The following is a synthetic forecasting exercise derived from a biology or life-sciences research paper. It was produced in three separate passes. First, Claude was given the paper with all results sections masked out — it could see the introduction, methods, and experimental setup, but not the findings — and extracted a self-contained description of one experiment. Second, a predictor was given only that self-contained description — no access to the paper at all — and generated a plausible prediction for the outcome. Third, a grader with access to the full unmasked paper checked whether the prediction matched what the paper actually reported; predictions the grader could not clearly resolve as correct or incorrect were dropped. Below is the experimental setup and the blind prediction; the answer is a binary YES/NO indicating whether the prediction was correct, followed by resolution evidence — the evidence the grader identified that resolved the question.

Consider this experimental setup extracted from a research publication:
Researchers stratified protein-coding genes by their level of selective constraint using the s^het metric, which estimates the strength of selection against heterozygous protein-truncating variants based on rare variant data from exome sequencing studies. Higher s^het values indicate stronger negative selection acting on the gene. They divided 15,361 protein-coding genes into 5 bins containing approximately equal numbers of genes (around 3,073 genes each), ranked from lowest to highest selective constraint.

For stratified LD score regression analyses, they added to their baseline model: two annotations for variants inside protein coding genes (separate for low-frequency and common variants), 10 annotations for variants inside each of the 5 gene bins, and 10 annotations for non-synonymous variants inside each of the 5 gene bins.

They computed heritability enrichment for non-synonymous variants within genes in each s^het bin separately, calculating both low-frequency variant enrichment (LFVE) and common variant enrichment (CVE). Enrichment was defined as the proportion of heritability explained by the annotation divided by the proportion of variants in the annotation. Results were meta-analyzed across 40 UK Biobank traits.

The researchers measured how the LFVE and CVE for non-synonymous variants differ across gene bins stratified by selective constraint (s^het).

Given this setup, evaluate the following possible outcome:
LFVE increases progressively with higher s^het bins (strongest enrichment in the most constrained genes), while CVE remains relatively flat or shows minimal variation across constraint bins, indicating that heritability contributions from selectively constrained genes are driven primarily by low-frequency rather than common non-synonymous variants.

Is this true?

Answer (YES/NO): NO